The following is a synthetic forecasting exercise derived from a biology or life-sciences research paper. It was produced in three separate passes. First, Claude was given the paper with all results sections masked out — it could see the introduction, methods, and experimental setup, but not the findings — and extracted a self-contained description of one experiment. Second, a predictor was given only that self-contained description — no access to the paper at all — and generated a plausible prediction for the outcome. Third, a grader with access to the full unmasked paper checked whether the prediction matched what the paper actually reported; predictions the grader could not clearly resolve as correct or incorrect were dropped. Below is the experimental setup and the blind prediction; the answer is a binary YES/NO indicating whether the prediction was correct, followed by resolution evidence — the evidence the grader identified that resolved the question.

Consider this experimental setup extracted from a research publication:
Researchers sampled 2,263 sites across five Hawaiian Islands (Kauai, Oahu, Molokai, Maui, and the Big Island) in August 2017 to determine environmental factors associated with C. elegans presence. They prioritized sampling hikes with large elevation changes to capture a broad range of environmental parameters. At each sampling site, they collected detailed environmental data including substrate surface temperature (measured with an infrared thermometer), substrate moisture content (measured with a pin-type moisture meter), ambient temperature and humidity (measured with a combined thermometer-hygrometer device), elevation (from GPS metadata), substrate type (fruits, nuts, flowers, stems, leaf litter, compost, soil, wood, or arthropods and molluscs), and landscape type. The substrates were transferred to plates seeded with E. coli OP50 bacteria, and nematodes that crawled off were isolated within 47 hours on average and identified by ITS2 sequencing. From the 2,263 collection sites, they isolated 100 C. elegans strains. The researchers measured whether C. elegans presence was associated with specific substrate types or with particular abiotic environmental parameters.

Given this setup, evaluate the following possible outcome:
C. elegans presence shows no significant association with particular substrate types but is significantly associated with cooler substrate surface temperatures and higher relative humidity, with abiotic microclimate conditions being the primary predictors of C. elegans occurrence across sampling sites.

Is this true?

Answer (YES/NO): NO